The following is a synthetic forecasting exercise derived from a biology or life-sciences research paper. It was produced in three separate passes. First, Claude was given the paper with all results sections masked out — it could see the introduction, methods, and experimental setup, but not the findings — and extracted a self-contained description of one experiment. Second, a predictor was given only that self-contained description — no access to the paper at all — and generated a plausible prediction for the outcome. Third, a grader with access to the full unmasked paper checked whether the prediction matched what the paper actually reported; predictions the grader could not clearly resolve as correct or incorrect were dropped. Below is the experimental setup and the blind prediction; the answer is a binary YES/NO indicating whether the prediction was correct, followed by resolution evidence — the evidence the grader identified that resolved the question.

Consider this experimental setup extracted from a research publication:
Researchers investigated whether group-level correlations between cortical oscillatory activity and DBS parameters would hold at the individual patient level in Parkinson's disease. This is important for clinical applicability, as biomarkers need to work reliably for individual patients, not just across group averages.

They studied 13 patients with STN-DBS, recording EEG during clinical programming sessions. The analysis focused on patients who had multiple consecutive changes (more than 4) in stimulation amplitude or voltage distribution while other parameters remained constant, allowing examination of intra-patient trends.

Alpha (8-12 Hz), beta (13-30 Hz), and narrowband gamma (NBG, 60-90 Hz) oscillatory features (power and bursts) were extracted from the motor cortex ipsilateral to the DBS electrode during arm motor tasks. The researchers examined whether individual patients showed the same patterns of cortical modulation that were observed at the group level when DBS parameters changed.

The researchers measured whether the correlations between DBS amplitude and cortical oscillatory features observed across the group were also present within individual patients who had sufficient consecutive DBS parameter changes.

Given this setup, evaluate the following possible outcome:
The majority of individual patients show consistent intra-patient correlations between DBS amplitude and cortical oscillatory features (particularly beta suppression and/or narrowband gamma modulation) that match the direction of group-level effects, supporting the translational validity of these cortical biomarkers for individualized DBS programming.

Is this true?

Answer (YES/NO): NO